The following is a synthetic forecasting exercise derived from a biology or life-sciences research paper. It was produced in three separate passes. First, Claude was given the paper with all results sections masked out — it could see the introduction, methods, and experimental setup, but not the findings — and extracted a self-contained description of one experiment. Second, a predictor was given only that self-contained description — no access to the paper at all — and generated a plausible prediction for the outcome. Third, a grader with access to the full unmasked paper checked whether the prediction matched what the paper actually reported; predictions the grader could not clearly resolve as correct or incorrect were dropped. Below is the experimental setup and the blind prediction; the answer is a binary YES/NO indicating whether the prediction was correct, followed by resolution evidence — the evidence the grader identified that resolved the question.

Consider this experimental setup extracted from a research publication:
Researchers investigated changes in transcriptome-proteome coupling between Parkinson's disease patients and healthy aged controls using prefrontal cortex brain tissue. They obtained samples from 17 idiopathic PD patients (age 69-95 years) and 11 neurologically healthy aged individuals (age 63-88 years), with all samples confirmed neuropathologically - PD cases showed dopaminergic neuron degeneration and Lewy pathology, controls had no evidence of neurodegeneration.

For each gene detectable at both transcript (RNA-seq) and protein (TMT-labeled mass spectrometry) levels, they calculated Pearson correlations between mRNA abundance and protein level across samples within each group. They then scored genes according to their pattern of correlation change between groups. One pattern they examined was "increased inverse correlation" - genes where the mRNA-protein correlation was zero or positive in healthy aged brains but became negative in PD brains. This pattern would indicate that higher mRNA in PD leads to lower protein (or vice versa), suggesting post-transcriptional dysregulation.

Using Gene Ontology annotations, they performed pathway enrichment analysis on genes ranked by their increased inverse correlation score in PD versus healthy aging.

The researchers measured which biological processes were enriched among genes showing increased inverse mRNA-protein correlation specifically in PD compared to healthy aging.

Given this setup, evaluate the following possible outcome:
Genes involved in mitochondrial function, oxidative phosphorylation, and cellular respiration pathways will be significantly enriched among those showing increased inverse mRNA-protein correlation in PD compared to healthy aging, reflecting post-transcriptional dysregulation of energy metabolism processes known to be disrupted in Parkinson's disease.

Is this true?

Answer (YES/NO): NO